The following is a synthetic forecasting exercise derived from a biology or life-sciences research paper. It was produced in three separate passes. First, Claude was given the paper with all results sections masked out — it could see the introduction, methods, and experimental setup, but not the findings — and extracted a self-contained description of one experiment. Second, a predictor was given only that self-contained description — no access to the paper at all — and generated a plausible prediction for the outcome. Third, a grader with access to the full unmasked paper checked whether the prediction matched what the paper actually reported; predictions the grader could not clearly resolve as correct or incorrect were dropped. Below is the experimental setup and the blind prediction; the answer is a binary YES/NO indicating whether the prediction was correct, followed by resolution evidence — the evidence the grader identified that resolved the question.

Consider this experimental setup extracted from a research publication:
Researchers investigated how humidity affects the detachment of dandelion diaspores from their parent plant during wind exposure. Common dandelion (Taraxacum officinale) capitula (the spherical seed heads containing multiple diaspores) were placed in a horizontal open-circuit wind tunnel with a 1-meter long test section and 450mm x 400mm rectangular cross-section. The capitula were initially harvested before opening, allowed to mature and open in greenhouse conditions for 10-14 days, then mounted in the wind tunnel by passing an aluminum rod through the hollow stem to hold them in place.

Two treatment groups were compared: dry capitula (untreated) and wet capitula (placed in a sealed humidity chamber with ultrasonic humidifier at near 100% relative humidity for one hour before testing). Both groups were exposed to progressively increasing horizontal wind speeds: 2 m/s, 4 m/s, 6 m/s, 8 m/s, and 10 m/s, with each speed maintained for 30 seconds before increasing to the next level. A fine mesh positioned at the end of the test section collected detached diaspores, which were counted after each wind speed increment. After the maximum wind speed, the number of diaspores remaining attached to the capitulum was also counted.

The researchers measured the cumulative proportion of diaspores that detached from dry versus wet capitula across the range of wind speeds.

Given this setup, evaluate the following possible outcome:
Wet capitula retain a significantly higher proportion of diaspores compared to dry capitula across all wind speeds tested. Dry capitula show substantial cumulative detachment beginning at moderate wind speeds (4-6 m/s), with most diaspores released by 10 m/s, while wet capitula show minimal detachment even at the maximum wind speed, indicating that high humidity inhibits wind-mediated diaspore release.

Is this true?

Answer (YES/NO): NO